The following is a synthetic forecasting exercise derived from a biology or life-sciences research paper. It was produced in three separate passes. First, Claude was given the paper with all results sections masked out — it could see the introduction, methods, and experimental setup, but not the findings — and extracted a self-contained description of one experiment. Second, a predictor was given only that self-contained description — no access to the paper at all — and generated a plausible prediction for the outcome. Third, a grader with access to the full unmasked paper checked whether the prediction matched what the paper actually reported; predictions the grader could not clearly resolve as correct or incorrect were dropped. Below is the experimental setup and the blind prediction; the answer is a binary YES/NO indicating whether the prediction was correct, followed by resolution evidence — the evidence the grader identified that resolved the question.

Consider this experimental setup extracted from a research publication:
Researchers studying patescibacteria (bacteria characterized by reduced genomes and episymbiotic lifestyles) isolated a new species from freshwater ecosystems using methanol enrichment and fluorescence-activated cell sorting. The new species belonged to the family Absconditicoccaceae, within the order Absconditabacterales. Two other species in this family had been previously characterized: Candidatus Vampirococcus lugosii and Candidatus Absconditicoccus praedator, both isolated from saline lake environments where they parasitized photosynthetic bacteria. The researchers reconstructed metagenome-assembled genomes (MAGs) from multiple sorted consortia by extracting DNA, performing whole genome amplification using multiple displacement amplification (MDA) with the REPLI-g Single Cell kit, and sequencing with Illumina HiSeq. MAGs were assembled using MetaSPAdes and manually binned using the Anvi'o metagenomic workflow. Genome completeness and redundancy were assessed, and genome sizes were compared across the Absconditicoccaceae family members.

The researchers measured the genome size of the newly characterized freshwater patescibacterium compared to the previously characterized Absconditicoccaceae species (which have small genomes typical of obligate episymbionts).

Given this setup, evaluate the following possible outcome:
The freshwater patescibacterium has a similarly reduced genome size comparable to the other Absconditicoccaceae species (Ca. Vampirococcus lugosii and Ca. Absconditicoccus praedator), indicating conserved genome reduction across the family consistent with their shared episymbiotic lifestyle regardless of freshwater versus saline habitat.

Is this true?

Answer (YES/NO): NO